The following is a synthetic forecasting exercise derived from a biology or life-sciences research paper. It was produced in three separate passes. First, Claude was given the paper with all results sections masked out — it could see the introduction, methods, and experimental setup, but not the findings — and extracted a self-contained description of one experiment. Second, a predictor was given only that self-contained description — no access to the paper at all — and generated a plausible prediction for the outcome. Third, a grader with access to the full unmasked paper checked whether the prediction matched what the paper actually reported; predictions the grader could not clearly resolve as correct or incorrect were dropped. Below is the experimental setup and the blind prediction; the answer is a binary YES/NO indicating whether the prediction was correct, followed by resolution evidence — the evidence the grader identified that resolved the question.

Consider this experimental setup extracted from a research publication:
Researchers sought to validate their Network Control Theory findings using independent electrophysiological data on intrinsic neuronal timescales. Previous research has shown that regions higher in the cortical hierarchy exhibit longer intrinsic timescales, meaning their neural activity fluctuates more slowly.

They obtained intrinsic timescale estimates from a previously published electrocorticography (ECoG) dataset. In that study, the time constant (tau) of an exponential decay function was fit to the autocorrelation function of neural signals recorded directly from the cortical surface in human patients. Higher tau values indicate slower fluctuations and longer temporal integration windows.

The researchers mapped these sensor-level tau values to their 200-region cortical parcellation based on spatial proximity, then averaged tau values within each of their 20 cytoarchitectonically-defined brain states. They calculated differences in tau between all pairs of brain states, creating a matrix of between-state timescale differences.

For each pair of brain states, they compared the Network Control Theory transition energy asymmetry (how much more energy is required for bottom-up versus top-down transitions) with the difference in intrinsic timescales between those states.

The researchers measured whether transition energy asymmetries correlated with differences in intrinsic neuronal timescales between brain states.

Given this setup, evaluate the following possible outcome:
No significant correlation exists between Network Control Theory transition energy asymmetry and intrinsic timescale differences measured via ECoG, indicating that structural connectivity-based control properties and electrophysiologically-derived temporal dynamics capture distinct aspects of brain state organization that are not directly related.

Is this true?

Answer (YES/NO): NO